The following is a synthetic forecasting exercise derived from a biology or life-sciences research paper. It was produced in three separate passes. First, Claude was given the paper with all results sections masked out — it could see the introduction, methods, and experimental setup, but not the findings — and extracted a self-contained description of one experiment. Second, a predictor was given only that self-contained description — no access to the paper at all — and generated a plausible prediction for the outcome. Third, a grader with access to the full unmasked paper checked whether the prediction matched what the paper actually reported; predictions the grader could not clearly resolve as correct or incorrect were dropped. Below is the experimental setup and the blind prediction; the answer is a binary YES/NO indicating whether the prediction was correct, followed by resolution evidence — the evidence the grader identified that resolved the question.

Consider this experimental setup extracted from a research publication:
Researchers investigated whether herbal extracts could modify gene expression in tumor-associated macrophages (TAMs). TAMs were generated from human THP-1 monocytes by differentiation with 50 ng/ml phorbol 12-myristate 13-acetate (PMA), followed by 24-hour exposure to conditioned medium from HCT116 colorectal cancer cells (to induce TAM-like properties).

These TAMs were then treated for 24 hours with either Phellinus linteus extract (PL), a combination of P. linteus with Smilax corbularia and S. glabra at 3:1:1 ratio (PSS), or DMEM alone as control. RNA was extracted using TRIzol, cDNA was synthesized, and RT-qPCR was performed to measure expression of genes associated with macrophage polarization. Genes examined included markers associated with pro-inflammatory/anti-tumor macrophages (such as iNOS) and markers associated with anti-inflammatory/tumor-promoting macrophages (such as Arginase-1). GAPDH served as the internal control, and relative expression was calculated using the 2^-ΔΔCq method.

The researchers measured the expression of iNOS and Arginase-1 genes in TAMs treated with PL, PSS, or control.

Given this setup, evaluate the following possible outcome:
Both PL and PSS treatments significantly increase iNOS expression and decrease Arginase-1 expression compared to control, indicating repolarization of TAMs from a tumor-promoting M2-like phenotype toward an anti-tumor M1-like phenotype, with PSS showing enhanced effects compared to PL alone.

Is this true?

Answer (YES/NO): NO